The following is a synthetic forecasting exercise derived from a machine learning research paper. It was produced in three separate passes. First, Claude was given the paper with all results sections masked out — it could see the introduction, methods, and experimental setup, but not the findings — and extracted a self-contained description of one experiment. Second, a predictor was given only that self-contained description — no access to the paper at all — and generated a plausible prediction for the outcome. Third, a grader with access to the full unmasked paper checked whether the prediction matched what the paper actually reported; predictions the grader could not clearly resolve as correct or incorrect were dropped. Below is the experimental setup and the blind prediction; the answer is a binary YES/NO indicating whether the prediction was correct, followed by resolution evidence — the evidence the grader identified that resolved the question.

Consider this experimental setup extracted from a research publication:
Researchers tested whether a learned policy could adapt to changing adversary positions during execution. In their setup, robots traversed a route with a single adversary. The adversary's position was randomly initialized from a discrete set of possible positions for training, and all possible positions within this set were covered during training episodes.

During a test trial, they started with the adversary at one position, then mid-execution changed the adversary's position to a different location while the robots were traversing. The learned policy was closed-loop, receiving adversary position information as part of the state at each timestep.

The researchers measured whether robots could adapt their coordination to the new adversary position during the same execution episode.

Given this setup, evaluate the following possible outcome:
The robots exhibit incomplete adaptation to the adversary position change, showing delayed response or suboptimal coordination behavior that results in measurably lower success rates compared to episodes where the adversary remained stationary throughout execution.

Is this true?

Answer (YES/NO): NO